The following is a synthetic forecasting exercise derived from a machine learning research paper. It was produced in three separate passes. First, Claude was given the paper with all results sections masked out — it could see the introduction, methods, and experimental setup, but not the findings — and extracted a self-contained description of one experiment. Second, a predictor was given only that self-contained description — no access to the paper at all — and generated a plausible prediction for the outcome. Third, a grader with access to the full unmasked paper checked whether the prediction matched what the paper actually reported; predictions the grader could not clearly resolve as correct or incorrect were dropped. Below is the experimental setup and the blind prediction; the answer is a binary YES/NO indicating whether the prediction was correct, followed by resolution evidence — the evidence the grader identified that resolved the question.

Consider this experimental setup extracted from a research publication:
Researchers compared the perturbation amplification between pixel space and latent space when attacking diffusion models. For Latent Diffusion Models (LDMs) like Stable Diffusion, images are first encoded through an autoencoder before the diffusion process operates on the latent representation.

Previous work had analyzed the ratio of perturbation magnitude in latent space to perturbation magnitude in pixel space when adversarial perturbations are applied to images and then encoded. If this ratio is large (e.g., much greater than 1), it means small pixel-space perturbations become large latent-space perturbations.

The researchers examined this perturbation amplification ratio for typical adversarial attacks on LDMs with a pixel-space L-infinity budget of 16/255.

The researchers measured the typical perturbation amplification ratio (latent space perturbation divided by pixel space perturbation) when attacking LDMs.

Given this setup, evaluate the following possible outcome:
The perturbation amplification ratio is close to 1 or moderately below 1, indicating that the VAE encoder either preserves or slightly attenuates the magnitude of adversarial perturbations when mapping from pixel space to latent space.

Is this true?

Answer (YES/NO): NO